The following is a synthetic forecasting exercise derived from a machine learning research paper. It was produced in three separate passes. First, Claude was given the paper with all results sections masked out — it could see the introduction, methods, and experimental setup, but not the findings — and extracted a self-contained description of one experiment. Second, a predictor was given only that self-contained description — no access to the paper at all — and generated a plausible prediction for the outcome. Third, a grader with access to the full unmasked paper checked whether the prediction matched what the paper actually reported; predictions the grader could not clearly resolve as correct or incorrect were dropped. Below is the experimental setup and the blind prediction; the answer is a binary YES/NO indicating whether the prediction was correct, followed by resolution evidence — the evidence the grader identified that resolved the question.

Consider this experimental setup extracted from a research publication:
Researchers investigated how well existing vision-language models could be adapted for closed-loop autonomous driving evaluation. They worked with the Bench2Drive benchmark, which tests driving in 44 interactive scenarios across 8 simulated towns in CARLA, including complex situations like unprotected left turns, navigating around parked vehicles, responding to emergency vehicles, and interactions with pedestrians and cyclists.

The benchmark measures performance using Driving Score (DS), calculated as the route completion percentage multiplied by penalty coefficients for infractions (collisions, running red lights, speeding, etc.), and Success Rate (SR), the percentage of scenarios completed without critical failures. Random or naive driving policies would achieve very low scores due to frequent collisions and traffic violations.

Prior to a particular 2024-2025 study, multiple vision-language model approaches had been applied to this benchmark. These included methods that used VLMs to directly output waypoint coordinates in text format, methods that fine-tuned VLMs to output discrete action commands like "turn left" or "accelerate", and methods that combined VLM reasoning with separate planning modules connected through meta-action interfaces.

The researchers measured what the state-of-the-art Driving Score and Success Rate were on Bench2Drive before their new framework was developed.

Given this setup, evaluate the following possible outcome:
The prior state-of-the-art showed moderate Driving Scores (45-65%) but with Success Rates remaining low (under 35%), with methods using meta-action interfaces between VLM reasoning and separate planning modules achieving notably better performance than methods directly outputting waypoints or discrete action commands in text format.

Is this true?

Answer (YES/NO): NO